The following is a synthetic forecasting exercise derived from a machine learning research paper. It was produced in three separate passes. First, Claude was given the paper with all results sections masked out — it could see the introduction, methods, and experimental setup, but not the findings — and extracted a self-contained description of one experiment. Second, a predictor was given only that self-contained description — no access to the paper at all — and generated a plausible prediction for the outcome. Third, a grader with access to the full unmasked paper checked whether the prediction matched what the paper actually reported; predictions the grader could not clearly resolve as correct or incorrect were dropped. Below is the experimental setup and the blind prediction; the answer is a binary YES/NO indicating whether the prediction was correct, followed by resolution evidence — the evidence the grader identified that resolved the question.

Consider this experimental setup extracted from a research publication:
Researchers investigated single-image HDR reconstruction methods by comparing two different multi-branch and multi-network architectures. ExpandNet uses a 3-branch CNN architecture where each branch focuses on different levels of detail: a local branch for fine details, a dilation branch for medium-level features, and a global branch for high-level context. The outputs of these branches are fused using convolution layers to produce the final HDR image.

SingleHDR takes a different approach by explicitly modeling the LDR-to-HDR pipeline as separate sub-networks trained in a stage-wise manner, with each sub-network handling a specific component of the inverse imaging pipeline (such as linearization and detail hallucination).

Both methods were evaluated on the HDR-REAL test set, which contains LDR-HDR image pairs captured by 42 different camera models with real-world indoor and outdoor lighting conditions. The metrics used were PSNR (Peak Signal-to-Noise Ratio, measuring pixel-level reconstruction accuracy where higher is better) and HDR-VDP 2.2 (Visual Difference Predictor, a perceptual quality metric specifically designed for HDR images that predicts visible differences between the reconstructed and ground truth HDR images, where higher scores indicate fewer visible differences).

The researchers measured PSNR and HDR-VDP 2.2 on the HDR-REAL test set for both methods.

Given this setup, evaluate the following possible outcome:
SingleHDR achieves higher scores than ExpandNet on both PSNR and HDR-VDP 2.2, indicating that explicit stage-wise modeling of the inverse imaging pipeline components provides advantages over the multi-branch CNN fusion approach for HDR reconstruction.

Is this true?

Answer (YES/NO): YES